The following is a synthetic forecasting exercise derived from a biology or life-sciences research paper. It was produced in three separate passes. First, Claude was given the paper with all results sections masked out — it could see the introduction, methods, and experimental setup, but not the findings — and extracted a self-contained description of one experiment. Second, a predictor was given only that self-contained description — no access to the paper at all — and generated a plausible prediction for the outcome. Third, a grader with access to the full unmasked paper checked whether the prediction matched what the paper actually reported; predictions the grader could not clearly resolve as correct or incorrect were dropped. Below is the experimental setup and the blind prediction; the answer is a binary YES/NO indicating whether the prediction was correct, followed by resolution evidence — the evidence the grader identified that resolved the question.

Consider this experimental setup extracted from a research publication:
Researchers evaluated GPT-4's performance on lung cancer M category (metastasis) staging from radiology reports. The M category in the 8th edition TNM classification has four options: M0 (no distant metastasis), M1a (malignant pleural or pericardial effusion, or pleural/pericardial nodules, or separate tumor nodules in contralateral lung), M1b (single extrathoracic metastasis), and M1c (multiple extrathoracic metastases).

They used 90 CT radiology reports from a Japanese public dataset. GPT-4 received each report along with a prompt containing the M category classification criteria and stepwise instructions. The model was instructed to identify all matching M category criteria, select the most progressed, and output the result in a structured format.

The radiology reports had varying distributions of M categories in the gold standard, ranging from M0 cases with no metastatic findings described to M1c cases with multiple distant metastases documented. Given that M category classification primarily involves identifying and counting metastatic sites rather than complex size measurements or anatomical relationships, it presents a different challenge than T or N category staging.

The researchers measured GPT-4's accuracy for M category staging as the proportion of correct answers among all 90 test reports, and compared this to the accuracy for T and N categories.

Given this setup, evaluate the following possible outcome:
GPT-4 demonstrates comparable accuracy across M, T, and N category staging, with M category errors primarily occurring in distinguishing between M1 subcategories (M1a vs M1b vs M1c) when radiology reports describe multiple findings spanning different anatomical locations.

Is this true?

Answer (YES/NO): NO